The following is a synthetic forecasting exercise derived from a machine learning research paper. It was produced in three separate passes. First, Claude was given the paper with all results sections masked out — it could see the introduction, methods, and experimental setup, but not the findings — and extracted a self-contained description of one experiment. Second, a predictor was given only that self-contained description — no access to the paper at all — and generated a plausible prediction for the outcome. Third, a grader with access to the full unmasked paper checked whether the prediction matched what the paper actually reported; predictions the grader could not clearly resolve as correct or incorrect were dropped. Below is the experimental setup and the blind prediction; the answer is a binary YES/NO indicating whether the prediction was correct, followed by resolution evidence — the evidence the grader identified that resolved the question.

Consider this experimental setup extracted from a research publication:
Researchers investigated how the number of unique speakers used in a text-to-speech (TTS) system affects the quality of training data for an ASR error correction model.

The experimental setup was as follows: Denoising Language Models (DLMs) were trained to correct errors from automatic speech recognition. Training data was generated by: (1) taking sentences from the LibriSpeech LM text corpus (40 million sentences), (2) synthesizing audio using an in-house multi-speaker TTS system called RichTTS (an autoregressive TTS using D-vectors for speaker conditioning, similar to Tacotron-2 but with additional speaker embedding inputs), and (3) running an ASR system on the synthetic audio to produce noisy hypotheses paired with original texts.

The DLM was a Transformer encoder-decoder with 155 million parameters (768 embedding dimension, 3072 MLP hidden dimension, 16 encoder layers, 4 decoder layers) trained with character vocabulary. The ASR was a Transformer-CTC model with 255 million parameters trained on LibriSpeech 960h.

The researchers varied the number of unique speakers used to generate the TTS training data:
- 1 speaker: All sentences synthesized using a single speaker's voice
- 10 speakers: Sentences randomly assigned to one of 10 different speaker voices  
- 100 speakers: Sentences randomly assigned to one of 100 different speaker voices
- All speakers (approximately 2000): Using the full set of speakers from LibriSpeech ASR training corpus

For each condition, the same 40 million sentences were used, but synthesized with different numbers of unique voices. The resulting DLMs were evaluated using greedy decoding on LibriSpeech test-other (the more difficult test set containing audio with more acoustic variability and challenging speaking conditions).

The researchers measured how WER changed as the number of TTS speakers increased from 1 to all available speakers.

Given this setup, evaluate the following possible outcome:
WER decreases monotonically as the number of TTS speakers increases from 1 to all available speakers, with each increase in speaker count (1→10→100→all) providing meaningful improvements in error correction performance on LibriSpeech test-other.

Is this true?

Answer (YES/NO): NO